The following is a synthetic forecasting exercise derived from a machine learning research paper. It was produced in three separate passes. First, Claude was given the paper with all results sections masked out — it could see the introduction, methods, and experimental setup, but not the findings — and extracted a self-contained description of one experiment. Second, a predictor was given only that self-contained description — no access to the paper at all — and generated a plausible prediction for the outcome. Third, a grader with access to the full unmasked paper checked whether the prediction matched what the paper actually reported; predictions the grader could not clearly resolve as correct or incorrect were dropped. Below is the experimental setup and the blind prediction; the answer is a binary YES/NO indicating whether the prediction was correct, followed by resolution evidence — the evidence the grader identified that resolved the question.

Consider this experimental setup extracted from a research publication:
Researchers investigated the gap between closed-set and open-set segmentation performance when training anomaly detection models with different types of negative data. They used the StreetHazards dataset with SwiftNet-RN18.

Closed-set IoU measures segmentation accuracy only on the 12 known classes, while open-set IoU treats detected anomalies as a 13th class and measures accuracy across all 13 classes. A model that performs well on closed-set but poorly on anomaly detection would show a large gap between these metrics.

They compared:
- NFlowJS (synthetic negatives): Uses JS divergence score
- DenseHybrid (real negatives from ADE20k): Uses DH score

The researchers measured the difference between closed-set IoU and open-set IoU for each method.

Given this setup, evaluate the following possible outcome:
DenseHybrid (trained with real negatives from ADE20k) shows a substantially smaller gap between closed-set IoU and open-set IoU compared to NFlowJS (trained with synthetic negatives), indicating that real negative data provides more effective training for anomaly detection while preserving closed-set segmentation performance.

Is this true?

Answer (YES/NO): NO